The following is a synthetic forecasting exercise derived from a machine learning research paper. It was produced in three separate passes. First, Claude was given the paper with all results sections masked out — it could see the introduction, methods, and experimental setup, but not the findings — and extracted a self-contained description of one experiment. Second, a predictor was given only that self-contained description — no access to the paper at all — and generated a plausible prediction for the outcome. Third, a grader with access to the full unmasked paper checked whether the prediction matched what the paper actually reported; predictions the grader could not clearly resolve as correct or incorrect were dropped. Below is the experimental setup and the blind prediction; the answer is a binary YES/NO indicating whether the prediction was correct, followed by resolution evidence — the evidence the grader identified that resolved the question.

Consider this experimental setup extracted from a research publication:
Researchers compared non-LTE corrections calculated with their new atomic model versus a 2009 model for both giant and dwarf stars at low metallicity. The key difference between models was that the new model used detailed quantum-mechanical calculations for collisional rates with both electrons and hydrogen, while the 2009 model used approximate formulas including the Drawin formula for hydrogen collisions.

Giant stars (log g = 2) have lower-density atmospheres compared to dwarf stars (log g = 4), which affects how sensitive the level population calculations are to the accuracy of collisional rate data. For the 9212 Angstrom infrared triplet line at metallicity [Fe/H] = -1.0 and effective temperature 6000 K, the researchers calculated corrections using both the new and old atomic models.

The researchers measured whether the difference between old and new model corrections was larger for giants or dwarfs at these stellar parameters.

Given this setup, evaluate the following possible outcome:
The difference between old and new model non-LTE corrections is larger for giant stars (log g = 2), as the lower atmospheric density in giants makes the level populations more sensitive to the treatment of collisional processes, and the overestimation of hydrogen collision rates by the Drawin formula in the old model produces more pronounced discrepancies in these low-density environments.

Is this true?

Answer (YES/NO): YES